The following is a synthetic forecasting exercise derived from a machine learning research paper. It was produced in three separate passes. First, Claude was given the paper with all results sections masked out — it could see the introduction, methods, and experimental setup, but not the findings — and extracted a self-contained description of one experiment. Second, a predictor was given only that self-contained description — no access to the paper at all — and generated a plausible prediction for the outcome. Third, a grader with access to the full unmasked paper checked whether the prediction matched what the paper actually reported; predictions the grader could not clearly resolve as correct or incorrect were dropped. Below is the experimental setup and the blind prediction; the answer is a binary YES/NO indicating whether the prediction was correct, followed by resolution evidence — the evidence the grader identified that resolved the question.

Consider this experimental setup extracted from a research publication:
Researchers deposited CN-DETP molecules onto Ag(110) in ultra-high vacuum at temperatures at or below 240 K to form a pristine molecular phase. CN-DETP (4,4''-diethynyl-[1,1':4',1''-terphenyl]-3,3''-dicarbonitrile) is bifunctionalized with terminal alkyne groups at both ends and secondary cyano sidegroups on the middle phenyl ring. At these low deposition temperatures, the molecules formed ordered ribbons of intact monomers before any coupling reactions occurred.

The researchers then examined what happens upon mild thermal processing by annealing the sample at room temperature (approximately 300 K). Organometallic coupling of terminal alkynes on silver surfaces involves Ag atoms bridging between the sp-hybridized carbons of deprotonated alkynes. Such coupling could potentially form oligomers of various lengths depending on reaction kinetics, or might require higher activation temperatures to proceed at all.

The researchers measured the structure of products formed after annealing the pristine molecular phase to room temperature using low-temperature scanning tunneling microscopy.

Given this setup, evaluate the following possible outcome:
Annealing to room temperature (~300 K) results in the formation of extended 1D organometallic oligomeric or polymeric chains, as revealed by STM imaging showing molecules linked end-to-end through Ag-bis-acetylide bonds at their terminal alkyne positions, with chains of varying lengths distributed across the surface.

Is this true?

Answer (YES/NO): NO